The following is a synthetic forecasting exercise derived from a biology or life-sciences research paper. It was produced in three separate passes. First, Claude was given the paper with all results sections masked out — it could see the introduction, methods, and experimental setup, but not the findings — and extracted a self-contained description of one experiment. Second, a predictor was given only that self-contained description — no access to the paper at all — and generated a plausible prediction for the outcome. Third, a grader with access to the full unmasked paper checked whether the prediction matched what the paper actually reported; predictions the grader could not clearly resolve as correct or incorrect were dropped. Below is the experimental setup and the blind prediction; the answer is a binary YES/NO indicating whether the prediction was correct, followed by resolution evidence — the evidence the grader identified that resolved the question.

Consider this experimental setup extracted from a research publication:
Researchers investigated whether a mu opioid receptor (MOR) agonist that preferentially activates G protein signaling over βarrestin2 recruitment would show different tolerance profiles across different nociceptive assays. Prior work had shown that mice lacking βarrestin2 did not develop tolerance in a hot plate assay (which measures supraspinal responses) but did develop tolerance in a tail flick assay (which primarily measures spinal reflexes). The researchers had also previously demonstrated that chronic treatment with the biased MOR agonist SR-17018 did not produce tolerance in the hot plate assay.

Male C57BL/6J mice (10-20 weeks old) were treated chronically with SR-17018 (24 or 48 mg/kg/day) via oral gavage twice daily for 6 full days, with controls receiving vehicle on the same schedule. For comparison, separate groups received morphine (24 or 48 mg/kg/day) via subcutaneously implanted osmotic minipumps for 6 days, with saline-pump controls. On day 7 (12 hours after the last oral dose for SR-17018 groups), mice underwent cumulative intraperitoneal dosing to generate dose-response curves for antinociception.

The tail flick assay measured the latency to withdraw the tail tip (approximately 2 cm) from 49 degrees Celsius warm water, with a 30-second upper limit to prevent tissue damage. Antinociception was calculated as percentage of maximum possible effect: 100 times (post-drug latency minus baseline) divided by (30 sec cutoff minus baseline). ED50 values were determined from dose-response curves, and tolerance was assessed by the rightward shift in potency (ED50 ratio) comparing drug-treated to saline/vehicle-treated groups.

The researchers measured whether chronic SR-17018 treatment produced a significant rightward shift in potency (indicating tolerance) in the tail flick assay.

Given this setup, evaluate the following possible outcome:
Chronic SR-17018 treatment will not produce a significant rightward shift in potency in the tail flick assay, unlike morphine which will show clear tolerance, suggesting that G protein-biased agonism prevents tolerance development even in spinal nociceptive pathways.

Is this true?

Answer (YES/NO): NO